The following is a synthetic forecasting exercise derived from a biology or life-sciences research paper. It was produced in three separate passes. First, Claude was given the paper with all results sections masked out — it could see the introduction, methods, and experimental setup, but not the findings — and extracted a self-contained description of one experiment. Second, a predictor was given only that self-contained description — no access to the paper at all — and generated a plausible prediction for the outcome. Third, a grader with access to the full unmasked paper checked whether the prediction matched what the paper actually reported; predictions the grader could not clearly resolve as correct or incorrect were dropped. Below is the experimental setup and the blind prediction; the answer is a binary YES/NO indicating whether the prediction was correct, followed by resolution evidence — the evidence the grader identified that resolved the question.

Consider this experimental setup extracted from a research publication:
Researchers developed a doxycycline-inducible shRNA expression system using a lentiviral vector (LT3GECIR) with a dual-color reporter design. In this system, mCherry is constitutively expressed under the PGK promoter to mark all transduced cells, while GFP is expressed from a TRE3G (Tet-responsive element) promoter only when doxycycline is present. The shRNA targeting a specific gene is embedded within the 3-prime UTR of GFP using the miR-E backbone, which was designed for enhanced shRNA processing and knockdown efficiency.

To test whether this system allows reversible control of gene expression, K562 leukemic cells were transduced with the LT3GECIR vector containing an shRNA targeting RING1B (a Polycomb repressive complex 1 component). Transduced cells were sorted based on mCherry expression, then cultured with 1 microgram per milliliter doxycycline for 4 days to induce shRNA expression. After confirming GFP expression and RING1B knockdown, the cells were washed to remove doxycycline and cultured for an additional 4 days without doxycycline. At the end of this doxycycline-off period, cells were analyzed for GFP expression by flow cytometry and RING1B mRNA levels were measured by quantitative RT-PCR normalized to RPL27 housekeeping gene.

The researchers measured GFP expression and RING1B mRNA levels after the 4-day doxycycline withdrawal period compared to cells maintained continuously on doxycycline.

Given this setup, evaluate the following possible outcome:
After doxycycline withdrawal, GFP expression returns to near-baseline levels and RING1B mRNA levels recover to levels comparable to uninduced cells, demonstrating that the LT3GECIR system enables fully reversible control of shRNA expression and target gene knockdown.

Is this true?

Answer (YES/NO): NO